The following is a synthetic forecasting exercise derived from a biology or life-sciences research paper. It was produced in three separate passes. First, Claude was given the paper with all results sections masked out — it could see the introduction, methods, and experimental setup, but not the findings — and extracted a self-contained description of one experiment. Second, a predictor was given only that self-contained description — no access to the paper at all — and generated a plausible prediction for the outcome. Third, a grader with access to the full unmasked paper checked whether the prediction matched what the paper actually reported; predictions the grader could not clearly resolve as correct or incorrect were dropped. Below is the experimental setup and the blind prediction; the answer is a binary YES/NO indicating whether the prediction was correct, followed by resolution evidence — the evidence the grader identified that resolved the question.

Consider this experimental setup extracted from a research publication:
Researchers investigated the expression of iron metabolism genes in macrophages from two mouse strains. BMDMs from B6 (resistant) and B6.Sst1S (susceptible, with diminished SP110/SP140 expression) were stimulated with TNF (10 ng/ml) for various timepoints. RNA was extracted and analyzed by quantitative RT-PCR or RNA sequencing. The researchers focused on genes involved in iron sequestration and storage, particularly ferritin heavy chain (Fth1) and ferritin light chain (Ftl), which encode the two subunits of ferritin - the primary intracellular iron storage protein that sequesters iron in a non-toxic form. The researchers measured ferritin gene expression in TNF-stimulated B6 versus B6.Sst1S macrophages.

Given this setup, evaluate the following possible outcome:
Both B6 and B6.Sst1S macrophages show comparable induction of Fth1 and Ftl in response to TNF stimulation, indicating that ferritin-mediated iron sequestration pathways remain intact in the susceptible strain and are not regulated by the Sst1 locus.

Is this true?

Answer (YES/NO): NO